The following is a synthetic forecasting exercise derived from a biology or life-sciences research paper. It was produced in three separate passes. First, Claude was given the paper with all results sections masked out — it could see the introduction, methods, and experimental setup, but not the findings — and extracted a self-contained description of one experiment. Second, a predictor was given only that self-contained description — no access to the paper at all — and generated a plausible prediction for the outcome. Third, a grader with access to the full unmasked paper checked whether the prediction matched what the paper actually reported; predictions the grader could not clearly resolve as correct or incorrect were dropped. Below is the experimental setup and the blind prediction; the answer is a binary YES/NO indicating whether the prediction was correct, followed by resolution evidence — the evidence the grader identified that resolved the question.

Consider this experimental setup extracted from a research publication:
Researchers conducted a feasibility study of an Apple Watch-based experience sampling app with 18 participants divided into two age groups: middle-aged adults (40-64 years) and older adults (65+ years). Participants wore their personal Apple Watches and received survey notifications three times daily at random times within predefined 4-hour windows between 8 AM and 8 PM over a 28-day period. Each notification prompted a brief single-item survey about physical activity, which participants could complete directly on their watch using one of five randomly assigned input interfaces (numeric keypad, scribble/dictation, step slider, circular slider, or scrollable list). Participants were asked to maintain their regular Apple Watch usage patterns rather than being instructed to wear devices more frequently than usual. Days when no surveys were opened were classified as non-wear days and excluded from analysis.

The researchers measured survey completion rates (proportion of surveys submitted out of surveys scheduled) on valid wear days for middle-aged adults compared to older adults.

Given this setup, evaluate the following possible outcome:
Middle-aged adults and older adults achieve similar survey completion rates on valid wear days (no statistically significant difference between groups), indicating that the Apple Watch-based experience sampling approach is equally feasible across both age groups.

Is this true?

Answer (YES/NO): NO